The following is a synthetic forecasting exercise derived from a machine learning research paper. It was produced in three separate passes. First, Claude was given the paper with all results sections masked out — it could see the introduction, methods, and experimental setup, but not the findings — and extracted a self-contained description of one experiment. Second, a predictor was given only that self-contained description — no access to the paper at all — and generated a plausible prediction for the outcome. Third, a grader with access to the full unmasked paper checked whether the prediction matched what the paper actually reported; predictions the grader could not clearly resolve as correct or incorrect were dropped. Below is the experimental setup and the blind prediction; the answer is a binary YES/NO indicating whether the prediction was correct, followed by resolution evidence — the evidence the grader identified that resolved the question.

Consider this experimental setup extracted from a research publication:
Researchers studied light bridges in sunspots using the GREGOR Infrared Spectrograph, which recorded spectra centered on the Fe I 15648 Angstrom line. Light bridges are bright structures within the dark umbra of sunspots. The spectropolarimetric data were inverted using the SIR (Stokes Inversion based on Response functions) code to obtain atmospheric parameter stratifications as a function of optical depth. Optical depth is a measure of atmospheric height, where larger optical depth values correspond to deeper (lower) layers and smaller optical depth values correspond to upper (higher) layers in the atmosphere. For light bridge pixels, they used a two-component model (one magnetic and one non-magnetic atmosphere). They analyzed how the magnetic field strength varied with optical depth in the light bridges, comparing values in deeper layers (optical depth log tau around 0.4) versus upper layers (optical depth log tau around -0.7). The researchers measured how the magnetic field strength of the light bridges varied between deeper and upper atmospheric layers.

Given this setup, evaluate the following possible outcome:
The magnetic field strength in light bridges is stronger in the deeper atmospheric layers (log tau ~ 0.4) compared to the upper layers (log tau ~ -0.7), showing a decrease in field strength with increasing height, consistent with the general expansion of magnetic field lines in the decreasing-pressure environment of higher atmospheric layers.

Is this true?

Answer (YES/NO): YES